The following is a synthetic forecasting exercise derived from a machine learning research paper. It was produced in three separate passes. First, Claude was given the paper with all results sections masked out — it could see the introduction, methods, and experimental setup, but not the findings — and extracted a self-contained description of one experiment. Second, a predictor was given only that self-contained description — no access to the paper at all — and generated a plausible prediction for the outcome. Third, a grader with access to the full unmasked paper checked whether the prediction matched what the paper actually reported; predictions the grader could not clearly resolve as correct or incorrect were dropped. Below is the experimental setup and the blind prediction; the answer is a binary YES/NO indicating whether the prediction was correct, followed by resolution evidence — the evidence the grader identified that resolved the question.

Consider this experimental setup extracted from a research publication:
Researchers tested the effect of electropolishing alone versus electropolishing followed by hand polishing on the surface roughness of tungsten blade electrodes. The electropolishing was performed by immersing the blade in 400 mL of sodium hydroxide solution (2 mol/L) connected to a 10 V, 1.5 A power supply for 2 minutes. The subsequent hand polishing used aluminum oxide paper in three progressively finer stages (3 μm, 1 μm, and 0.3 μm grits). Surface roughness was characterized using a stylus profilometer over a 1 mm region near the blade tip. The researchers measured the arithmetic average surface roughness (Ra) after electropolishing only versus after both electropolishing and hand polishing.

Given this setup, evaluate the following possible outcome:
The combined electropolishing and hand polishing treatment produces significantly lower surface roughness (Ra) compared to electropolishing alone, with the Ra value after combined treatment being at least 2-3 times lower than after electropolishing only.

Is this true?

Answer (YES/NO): YES